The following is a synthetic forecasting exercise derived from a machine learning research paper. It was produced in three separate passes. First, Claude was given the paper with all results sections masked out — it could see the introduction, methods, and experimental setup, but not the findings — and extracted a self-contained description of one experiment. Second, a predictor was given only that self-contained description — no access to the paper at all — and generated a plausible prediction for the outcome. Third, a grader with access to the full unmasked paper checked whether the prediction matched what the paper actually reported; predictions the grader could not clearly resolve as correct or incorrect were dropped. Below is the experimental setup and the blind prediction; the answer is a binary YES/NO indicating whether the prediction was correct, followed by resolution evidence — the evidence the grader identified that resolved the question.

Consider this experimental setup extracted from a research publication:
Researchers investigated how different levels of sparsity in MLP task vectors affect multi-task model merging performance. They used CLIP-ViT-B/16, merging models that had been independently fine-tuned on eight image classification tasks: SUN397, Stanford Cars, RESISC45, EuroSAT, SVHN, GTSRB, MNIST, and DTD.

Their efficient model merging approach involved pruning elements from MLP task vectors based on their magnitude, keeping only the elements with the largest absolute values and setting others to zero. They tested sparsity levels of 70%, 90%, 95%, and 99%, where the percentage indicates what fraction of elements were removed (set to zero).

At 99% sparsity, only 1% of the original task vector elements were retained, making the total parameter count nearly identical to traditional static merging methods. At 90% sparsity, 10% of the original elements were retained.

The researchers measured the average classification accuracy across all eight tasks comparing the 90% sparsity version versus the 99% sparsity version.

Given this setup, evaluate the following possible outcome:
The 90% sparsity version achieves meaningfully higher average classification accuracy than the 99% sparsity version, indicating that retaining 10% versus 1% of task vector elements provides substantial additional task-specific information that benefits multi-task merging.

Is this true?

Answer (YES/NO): YES